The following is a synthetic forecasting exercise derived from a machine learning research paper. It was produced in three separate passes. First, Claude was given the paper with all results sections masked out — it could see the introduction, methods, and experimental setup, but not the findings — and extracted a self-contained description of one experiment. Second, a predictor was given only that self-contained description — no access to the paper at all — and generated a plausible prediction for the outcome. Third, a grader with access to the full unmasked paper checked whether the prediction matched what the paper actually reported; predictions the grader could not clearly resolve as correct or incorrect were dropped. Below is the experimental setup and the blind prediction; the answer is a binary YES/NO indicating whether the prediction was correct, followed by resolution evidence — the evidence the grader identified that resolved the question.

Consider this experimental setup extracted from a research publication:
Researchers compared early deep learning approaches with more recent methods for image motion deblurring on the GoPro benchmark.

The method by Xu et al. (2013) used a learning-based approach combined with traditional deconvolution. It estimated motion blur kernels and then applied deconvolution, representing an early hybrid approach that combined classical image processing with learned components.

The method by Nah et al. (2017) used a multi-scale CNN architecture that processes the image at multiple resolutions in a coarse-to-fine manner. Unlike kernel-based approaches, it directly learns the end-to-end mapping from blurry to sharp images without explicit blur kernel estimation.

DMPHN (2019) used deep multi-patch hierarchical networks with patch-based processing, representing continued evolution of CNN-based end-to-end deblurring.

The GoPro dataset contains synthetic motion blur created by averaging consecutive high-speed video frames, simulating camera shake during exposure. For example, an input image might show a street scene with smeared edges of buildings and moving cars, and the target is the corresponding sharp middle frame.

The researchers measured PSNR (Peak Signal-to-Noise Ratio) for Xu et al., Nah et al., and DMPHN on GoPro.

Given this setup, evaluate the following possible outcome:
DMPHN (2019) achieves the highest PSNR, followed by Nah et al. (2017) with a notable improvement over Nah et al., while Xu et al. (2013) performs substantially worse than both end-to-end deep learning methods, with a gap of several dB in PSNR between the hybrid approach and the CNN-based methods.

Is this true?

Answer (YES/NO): YES